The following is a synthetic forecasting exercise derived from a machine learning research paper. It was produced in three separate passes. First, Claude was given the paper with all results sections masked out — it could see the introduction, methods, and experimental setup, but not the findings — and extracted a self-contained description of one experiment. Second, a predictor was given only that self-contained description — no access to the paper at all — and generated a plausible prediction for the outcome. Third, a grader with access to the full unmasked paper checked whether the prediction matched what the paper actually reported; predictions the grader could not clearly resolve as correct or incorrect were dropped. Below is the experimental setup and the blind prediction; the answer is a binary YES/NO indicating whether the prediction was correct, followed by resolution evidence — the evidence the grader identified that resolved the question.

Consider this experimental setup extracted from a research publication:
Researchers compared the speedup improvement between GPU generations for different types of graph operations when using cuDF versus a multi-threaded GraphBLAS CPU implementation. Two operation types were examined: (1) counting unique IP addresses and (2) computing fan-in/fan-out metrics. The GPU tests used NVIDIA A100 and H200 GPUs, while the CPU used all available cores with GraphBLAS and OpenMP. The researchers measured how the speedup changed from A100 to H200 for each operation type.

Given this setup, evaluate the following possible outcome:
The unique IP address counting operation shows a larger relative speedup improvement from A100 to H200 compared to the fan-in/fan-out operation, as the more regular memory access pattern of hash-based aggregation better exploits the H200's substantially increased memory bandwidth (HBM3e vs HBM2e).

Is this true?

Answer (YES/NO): NO